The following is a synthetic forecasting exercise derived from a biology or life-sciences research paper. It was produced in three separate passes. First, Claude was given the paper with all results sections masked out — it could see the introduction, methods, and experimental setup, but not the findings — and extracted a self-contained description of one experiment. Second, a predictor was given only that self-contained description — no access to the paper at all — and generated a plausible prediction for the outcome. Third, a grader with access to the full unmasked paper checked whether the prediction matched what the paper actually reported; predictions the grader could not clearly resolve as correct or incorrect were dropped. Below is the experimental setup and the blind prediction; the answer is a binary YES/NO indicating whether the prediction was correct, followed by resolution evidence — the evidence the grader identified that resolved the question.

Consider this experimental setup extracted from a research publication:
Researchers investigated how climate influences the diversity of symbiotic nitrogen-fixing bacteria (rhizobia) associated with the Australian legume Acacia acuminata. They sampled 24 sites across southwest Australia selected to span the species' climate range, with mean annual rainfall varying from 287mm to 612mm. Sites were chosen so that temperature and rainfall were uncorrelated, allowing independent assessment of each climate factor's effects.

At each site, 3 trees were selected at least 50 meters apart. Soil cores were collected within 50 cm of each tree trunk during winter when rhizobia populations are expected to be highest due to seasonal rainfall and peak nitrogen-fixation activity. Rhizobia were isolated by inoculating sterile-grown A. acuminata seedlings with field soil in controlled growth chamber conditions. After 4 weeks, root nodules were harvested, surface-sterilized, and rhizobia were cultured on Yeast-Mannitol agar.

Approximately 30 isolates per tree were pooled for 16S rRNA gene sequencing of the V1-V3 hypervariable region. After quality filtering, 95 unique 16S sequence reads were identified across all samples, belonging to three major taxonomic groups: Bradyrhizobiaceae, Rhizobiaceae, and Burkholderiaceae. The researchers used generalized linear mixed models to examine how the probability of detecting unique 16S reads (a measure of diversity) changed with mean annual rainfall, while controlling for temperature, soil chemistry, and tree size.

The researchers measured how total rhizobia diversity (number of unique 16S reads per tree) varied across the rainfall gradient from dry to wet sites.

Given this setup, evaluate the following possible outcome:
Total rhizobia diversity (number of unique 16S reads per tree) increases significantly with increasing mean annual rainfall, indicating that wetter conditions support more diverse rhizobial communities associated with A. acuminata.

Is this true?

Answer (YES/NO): YES